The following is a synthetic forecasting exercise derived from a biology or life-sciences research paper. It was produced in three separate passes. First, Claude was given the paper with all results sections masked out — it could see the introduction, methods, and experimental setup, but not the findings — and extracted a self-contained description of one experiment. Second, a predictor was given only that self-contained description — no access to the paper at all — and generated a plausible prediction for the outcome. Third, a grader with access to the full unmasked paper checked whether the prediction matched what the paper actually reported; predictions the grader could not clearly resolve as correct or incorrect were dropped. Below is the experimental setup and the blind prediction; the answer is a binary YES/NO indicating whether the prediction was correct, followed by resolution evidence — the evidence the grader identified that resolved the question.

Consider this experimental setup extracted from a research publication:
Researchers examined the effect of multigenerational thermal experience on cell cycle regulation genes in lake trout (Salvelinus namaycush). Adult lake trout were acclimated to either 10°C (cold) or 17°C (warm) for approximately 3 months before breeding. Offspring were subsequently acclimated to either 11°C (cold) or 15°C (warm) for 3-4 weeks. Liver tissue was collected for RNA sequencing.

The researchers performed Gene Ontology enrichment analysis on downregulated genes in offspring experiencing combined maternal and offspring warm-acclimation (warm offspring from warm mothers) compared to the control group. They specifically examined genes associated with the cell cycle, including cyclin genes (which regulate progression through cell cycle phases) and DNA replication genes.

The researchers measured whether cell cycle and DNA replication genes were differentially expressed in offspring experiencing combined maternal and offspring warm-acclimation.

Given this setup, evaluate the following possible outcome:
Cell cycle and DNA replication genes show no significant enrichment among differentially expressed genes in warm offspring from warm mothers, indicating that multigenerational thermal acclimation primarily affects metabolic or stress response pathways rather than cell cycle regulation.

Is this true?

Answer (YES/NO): NO